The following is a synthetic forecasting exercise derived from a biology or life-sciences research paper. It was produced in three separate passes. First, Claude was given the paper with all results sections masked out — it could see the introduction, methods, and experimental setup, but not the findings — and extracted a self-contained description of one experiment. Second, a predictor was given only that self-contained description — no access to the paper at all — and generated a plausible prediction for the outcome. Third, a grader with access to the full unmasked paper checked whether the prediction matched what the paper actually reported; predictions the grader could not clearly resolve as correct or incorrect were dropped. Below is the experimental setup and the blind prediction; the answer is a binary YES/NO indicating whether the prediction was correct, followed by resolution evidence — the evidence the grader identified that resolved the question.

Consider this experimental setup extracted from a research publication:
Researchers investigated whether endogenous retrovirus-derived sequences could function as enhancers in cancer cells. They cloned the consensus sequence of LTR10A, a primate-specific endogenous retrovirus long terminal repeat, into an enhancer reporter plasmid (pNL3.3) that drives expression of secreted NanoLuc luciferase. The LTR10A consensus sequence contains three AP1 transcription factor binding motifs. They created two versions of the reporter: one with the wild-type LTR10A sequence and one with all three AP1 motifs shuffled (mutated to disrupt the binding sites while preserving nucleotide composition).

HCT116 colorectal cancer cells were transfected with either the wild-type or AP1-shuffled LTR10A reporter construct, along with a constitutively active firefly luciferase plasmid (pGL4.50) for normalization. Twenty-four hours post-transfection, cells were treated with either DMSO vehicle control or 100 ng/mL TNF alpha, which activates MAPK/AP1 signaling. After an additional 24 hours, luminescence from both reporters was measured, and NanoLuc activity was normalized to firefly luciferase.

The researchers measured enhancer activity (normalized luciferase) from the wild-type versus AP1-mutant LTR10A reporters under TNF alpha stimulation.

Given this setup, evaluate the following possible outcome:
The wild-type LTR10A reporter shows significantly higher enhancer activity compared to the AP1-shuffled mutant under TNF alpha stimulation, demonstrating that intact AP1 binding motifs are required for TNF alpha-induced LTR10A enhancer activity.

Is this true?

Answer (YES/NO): YES